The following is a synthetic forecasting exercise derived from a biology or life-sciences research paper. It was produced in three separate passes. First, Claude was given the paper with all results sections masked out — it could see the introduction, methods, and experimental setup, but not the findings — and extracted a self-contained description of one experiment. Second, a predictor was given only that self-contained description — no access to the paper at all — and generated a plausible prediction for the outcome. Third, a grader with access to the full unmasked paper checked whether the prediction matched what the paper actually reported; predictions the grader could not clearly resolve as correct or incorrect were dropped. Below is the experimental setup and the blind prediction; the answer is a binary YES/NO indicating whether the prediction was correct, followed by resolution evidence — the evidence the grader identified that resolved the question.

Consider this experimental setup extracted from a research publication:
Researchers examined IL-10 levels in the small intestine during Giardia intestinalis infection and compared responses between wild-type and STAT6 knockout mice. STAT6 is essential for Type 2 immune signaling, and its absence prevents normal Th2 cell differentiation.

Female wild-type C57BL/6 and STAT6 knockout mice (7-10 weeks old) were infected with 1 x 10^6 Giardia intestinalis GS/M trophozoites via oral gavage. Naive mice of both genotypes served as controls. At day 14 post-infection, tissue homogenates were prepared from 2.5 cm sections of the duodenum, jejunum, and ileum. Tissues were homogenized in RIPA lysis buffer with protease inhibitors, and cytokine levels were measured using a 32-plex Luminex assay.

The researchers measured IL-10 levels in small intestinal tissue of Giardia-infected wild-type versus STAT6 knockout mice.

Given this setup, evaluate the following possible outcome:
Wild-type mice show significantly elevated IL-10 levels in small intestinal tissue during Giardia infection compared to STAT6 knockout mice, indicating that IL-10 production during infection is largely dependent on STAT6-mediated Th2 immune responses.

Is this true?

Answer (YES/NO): YES